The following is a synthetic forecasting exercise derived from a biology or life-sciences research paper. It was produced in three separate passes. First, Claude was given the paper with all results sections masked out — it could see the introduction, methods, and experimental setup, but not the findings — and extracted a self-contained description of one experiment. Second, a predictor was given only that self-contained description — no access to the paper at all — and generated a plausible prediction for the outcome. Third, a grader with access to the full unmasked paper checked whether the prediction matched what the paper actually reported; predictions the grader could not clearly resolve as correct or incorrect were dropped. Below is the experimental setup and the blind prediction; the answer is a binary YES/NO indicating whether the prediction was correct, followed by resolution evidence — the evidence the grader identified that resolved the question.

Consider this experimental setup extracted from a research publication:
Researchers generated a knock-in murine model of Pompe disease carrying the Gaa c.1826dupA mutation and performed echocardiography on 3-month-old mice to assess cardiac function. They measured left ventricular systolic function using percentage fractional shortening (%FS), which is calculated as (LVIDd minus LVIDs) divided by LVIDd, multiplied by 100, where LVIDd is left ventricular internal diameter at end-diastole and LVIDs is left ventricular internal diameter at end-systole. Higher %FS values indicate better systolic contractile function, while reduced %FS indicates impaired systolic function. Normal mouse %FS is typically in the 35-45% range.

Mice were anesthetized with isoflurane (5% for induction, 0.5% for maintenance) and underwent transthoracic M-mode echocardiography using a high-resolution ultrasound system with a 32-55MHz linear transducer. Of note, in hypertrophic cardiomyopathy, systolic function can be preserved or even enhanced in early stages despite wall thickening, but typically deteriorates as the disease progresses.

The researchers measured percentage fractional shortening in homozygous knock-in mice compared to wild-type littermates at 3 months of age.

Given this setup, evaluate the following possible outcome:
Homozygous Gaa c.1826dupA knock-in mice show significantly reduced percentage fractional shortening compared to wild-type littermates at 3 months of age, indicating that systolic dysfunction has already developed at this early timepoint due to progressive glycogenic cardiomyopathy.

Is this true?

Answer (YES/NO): NO